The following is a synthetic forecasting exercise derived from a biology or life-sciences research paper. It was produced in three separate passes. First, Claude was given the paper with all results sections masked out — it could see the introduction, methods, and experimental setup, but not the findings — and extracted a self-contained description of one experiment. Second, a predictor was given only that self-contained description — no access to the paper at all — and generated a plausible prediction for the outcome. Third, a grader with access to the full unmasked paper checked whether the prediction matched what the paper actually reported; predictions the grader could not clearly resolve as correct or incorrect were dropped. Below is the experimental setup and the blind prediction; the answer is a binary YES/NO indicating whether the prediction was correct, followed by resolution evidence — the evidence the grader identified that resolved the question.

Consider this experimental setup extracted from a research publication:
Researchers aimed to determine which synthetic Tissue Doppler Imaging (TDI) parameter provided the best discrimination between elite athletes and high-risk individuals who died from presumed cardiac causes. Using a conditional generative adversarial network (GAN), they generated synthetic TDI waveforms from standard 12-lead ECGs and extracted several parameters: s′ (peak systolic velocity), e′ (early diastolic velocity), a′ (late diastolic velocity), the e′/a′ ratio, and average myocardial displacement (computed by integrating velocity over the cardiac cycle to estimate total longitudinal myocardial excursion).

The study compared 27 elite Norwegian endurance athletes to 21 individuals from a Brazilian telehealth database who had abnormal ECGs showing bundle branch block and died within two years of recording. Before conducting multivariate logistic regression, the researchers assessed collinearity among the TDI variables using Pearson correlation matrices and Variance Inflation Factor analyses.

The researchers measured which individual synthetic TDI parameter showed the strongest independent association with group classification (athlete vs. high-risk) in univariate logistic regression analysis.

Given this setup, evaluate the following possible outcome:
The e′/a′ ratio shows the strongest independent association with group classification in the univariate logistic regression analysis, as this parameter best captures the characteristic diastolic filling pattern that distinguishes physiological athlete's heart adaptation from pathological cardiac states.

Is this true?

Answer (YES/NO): NO